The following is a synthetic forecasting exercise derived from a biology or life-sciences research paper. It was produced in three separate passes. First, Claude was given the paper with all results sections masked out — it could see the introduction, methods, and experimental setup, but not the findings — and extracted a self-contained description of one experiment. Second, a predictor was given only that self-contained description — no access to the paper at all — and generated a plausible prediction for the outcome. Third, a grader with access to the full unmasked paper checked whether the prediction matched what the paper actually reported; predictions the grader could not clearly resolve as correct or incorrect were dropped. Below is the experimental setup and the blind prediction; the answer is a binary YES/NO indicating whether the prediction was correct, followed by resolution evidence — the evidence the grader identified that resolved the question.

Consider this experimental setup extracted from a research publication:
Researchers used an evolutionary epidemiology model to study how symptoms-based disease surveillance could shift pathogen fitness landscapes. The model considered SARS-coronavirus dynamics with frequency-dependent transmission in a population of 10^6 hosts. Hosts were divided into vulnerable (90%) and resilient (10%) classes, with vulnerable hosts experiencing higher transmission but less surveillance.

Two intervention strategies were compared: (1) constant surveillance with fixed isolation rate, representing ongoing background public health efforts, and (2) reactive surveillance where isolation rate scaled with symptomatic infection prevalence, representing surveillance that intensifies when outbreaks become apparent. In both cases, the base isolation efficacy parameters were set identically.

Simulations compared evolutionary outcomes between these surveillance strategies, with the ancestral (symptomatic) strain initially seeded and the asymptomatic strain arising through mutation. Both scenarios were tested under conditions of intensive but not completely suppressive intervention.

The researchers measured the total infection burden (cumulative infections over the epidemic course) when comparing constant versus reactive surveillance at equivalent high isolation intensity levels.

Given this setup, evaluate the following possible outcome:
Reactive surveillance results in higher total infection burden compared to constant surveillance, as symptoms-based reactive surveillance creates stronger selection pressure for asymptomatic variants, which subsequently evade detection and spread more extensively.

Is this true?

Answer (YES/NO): YES